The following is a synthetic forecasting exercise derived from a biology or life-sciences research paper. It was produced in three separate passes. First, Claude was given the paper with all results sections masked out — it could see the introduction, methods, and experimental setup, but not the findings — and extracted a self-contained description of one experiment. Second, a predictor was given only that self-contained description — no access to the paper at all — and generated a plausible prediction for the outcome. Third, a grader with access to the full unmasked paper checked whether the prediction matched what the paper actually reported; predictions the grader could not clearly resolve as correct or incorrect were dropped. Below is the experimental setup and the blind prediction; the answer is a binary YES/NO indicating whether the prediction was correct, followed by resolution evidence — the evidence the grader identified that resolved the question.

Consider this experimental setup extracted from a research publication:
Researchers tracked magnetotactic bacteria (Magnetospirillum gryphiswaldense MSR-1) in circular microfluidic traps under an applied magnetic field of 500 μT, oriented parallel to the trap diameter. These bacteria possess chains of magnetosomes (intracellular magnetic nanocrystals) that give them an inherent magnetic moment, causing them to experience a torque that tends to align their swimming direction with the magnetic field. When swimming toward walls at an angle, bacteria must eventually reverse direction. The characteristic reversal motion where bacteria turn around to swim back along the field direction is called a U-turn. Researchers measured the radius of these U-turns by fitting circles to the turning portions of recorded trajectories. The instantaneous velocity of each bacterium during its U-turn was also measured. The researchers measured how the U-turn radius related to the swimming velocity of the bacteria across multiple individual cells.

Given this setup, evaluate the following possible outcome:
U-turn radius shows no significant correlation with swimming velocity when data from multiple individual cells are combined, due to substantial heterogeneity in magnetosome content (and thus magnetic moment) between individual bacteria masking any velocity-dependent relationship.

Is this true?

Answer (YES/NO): NO